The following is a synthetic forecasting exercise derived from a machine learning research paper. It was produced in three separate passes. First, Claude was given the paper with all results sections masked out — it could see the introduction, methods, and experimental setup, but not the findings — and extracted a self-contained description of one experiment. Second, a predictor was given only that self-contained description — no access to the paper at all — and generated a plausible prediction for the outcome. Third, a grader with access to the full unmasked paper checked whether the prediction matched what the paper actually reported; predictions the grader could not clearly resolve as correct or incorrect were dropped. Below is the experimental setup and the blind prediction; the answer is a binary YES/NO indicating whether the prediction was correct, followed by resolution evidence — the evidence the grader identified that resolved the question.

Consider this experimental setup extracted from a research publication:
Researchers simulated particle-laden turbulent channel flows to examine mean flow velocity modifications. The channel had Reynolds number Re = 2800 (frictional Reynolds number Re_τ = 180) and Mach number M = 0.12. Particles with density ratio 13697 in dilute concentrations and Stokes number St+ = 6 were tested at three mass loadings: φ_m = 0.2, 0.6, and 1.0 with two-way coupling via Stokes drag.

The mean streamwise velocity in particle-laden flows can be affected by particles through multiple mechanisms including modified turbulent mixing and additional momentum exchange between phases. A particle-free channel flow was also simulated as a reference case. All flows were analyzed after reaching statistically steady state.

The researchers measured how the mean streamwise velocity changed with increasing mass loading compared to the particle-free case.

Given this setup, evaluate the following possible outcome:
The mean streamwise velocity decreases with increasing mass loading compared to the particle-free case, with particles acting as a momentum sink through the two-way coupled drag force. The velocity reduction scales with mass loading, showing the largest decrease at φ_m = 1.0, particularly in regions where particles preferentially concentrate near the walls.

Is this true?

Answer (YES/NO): NO